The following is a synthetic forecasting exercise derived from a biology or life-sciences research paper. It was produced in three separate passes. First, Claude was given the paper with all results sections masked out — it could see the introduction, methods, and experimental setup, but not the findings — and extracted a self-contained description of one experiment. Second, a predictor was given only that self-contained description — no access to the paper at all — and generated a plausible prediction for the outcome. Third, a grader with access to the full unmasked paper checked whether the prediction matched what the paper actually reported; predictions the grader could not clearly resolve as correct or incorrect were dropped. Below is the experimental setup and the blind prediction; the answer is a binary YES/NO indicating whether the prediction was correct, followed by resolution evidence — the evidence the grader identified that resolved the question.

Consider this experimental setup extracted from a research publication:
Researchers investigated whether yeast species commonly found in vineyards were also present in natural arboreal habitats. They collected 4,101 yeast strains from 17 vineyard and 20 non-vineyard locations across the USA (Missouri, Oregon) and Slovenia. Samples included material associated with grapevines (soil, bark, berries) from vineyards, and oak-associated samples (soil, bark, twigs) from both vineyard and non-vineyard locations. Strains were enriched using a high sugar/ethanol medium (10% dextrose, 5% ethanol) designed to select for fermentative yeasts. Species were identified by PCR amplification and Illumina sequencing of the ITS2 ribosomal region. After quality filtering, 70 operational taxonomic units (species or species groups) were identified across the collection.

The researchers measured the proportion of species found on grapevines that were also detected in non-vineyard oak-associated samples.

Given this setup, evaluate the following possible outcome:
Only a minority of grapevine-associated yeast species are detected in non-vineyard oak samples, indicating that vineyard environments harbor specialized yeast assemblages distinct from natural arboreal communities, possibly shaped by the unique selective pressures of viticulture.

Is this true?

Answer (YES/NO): NO